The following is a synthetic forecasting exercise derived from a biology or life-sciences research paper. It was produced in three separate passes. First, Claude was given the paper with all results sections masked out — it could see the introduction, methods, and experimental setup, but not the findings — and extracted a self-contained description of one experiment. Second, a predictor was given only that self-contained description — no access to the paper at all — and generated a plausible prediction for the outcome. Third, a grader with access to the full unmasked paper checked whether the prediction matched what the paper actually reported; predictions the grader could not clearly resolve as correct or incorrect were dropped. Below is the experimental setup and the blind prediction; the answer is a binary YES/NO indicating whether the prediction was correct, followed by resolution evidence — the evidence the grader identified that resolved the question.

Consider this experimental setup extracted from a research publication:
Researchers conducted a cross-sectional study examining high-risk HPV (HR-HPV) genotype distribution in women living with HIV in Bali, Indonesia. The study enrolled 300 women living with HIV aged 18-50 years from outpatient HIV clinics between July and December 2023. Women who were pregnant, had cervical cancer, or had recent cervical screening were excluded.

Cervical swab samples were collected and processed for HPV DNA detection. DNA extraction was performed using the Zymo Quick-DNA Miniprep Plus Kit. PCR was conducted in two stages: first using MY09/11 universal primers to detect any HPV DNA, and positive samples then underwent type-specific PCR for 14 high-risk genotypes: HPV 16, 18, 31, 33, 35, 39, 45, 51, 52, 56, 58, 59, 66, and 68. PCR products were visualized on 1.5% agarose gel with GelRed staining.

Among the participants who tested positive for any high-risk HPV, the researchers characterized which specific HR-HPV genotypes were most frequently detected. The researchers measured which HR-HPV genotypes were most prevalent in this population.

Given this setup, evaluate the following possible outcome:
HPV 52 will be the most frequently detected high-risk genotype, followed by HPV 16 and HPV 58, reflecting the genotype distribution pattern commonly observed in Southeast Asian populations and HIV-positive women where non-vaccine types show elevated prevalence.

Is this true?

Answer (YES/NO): NO